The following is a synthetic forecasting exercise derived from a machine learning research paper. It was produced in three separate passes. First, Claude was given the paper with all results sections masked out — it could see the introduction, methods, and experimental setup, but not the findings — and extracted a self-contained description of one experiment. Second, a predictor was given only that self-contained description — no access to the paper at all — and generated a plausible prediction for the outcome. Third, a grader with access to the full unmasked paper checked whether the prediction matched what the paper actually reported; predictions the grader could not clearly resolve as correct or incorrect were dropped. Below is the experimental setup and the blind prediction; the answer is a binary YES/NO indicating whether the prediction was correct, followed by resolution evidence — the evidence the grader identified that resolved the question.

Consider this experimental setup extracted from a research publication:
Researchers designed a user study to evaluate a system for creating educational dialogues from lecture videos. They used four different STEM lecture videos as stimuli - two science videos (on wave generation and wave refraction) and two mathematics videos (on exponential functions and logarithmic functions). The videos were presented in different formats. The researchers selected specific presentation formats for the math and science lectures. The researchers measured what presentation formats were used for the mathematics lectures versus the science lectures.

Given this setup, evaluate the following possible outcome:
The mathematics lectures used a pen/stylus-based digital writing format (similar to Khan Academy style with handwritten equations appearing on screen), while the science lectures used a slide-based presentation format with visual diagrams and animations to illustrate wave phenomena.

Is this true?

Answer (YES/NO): NO